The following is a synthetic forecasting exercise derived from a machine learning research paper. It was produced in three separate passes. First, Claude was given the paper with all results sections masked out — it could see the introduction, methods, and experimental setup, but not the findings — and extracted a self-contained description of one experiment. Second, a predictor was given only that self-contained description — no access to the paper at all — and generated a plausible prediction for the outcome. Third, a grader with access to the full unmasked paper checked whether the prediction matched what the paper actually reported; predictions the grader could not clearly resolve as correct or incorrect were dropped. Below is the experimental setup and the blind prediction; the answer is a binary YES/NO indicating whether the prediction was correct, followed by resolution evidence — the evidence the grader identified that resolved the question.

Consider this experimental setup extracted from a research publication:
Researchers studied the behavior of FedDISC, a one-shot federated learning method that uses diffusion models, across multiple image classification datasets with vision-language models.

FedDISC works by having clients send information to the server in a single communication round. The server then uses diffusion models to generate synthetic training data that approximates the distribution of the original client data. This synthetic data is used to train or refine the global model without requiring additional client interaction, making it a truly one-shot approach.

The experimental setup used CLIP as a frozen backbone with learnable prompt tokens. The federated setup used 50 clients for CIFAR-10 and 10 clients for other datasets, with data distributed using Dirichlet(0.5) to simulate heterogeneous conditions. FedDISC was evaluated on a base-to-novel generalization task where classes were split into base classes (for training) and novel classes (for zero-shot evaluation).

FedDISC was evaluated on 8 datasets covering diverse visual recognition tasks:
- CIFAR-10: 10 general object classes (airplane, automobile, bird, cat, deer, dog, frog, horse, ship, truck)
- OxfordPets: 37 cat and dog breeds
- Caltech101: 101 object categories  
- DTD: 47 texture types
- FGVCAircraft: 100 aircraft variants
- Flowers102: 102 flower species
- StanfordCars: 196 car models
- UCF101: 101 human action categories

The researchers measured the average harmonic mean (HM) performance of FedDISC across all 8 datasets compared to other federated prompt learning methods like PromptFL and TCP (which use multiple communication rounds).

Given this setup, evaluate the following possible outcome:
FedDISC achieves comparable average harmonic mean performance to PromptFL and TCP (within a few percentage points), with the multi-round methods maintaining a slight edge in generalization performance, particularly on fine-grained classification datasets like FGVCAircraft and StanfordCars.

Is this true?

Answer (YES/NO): NO